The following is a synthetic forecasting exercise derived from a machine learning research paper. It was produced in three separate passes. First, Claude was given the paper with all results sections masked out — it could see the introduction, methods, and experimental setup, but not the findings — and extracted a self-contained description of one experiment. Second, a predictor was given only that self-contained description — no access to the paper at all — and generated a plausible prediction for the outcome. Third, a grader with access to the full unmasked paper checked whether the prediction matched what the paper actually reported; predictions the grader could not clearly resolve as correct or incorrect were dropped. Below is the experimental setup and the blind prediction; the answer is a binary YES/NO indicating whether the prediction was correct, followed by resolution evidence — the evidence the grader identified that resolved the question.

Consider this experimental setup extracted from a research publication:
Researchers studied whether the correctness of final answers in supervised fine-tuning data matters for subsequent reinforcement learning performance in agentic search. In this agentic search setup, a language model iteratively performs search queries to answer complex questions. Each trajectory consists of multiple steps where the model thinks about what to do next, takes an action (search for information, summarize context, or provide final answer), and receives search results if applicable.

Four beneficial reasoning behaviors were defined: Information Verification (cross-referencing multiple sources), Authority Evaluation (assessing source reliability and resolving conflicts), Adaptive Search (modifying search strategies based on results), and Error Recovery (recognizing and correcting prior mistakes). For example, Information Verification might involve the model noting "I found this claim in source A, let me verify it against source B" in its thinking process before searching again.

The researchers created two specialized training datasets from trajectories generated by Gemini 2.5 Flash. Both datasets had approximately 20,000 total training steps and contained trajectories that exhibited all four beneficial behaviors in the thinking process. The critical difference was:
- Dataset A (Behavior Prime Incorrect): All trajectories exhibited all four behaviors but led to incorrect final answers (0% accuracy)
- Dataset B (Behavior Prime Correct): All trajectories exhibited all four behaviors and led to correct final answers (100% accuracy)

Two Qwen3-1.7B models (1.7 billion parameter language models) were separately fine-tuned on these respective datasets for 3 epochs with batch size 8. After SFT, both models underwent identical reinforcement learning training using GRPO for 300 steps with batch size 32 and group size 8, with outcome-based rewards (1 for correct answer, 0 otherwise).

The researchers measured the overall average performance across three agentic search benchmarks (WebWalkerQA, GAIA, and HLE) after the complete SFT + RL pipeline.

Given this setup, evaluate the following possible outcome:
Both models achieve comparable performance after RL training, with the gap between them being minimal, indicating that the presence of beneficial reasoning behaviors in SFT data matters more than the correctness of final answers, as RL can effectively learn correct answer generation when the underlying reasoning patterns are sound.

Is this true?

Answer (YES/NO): YES